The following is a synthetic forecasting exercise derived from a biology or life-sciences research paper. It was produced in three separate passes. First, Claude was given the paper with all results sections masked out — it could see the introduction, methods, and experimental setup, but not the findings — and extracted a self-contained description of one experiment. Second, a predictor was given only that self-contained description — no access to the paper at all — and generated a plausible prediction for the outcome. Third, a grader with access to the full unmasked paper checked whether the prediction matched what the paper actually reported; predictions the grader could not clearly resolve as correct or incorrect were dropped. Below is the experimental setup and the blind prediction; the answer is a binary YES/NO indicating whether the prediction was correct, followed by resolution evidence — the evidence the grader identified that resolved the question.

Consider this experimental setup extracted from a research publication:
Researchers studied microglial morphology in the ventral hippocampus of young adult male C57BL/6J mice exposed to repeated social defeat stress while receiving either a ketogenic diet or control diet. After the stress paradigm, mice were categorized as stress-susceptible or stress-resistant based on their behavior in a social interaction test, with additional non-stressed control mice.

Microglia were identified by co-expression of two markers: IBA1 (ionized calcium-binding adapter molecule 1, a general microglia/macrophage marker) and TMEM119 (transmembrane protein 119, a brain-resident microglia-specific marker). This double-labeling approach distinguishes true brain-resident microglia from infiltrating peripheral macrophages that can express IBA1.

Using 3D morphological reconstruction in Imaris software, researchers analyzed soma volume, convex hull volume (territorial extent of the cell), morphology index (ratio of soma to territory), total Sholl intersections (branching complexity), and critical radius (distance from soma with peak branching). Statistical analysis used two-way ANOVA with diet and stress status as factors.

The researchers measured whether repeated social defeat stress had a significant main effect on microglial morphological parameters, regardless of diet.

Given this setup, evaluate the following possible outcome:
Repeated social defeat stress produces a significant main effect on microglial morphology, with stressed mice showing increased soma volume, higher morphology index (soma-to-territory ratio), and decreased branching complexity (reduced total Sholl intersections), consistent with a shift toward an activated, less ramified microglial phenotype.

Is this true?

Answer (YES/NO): YES